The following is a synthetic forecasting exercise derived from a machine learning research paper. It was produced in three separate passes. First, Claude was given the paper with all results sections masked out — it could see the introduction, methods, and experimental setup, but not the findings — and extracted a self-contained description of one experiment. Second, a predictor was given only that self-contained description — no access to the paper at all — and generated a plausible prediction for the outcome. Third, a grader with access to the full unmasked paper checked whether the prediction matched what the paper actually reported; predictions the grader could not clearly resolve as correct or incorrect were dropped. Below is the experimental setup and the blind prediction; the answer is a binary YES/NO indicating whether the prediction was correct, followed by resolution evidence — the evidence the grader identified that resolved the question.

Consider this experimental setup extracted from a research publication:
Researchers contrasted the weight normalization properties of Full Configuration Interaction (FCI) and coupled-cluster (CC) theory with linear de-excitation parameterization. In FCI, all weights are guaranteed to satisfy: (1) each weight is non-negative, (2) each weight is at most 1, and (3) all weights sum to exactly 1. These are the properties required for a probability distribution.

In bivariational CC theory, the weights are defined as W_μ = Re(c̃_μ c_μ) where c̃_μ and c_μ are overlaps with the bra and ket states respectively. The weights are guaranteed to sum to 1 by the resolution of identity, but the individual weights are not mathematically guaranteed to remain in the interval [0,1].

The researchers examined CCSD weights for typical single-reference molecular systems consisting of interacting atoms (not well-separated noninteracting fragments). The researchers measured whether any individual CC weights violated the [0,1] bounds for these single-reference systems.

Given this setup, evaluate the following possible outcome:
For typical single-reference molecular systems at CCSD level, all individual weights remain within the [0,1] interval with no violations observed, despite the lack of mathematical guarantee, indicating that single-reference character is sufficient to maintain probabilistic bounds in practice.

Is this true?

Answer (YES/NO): YES